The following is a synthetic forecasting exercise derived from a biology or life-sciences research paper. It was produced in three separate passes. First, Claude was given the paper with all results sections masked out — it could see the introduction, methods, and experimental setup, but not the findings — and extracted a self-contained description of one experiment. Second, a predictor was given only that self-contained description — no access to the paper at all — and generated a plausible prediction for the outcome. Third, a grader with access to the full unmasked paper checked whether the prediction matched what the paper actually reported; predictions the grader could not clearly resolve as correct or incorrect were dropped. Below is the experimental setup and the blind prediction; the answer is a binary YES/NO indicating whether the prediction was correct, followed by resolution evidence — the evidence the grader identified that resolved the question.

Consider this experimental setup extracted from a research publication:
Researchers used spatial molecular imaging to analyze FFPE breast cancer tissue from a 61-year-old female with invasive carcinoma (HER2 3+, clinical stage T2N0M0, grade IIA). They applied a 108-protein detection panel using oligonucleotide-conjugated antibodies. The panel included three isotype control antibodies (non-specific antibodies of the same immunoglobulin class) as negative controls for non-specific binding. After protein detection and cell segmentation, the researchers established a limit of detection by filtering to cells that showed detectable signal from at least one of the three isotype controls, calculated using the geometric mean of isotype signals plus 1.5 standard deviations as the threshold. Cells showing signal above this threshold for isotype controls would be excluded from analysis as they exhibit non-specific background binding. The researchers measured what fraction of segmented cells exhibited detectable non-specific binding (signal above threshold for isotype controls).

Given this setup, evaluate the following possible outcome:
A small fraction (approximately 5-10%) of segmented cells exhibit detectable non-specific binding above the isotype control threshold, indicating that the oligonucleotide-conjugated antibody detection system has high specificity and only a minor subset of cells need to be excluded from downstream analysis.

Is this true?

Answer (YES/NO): NO